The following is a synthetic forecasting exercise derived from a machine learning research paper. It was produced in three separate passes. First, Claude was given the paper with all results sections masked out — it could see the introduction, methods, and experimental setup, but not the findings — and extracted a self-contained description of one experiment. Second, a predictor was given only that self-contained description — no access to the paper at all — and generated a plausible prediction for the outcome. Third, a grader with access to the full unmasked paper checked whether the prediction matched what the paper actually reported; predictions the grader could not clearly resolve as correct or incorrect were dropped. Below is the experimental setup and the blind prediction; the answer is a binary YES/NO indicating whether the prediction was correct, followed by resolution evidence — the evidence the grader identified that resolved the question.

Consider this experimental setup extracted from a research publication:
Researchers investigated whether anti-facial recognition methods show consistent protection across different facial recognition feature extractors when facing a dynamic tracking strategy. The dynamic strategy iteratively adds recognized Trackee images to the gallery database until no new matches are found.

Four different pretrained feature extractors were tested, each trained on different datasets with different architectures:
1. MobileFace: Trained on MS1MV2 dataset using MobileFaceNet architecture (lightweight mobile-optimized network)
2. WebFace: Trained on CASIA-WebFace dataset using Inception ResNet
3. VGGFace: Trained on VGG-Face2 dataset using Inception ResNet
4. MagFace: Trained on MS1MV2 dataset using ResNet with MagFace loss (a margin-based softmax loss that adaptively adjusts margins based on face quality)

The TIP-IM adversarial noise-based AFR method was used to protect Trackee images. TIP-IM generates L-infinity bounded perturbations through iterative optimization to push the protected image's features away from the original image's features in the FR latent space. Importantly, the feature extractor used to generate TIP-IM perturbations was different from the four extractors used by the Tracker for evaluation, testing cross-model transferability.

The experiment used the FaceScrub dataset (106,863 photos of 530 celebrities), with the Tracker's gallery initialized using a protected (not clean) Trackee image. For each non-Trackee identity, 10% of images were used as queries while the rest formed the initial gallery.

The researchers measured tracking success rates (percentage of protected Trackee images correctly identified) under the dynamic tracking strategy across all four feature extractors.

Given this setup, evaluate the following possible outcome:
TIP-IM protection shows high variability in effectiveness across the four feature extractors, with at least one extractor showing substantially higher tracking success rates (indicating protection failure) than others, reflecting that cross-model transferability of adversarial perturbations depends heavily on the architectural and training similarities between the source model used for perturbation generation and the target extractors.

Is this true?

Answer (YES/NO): NO